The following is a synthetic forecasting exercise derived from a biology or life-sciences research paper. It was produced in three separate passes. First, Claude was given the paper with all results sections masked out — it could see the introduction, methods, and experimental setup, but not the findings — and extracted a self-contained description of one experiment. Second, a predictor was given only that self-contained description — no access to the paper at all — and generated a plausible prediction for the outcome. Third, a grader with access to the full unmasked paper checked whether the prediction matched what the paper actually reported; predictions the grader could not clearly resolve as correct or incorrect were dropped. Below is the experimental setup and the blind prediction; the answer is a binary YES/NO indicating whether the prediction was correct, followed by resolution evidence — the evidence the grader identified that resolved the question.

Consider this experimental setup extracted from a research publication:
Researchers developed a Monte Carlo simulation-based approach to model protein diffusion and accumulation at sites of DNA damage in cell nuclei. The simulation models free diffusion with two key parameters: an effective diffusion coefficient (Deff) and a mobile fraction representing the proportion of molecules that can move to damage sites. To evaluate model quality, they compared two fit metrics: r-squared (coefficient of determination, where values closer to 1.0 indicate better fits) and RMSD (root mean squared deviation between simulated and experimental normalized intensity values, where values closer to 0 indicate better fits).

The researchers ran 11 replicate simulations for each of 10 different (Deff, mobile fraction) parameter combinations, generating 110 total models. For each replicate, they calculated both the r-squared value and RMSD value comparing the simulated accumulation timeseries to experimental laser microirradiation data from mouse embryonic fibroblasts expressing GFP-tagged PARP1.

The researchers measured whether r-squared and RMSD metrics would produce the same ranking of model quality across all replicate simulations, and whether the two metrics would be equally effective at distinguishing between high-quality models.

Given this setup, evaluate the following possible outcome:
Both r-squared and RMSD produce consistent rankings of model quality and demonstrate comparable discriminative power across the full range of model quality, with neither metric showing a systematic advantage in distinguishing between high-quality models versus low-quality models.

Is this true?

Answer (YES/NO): NO